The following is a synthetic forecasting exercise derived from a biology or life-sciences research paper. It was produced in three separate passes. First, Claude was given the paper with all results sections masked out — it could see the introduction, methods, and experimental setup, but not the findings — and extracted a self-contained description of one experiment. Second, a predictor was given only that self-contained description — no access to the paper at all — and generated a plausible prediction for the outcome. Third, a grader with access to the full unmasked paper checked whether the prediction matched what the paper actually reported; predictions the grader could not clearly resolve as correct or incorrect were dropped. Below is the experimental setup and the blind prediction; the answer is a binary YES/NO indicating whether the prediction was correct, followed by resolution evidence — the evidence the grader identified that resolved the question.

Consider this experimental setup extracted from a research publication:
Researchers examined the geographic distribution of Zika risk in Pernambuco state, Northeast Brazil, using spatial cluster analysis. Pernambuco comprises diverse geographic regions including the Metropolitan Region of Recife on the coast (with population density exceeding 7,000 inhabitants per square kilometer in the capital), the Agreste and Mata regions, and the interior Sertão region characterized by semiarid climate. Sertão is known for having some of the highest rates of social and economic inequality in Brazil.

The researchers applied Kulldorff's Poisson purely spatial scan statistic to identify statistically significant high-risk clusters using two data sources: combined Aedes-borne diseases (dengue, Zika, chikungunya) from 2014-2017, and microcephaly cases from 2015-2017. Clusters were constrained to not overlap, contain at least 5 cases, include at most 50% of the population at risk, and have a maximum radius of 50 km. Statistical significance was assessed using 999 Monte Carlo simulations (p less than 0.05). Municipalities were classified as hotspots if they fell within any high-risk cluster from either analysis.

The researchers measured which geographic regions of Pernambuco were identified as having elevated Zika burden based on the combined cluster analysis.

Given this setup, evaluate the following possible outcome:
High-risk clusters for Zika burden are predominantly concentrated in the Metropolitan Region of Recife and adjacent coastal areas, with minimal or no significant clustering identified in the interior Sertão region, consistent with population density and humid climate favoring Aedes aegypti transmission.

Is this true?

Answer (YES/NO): NO